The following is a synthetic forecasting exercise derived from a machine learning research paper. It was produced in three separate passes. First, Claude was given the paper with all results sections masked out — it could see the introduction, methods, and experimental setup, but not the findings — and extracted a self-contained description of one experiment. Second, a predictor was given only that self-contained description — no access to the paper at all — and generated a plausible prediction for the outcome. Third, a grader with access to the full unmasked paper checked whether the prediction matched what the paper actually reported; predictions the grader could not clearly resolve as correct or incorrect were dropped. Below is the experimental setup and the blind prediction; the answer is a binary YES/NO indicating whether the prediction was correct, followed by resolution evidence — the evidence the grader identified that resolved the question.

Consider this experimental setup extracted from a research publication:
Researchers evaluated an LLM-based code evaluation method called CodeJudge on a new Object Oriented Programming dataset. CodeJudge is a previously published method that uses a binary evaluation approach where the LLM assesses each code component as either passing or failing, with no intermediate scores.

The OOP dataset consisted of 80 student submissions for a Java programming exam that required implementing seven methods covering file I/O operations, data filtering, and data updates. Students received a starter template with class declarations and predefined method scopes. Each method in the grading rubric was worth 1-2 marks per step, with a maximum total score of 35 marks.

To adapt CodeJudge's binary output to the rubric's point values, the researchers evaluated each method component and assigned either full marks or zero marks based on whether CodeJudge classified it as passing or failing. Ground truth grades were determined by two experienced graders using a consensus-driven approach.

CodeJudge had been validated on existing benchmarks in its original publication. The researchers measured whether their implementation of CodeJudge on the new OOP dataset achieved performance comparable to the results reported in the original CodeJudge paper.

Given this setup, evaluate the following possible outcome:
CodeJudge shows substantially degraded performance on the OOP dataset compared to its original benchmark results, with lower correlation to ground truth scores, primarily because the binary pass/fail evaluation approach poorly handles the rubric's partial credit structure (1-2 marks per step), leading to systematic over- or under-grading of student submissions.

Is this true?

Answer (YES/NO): NO